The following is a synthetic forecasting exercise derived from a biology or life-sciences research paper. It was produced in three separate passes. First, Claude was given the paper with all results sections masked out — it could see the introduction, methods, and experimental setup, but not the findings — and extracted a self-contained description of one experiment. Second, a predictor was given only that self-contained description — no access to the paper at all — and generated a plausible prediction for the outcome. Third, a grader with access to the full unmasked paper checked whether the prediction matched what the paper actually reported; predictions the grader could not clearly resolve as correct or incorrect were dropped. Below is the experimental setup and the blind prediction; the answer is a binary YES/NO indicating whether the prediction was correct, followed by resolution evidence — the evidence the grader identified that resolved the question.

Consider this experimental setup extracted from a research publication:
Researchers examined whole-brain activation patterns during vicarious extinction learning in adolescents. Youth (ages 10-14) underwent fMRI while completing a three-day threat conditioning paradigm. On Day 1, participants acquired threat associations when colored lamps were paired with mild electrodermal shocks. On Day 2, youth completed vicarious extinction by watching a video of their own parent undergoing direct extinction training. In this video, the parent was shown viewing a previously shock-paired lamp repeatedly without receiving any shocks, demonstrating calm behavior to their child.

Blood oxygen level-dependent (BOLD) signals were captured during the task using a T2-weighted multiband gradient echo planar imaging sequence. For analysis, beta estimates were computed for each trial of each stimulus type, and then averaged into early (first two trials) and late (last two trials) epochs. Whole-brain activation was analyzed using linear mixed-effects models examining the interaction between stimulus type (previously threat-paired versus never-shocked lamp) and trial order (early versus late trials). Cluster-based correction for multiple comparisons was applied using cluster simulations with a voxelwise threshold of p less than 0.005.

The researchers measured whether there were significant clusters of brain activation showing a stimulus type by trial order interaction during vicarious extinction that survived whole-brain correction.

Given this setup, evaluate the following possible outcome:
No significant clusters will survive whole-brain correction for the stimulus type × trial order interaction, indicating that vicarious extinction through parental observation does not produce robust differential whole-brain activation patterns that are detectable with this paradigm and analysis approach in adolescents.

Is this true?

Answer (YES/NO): NO